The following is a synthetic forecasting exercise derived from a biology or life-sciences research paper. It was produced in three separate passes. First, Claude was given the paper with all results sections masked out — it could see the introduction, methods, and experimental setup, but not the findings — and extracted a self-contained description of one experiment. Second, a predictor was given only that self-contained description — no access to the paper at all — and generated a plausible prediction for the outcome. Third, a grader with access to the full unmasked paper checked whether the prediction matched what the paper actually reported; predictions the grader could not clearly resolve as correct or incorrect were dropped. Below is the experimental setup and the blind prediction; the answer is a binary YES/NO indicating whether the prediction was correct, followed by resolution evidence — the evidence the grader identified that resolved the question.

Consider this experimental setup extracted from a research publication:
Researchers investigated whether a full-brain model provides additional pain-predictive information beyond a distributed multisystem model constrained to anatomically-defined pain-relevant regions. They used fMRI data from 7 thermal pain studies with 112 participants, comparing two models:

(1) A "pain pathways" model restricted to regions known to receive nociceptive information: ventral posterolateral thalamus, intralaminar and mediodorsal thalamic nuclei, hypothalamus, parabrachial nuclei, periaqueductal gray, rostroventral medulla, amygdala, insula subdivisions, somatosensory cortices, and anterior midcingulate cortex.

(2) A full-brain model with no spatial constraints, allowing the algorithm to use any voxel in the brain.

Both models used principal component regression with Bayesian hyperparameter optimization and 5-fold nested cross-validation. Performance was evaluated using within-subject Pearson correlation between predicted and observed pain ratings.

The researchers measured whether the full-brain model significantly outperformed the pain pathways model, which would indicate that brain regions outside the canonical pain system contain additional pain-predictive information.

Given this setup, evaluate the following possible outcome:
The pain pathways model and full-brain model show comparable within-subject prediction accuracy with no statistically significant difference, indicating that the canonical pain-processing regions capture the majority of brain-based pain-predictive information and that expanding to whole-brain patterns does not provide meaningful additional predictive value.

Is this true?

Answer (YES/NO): YES